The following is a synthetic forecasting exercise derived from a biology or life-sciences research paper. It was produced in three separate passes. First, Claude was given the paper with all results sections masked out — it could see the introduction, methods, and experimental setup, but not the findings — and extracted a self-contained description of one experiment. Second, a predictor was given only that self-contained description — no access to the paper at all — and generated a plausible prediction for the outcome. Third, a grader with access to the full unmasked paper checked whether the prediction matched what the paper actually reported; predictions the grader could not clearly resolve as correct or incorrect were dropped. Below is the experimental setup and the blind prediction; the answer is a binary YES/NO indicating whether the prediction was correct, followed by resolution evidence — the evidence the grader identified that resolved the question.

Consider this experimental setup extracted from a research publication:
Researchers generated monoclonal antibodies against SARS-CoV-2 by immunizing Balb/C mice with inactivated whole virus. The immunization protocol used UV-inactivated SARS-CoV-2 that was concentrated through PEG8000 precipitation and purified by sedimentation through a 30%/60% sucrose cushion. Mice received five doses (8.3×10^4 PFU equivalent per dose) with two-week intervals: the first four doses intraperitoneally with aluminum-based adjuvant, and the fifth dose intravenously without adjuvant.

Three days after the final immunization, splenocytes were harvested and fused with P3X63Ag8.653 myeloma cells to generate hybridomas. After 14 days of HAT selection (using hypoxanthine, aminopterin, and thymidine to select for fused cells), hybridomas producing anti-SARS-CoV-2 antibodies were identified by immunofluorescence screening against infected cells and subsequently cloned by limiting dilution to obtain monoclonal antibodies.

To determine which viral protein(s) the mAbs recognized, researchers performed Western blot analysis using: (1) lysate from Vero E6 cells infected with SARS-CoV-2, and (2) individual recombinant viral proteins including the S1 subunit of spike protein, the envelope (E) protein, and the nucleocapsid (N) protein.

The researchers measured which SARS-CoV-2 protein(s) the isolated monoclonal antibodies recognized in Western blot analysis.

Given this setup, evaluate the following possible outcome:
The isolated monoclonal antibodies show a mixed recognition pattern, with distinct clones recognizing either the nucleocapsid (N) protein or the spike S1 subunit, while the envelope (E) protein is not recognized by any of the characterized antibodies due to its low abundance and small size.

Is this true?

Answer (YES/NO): YES